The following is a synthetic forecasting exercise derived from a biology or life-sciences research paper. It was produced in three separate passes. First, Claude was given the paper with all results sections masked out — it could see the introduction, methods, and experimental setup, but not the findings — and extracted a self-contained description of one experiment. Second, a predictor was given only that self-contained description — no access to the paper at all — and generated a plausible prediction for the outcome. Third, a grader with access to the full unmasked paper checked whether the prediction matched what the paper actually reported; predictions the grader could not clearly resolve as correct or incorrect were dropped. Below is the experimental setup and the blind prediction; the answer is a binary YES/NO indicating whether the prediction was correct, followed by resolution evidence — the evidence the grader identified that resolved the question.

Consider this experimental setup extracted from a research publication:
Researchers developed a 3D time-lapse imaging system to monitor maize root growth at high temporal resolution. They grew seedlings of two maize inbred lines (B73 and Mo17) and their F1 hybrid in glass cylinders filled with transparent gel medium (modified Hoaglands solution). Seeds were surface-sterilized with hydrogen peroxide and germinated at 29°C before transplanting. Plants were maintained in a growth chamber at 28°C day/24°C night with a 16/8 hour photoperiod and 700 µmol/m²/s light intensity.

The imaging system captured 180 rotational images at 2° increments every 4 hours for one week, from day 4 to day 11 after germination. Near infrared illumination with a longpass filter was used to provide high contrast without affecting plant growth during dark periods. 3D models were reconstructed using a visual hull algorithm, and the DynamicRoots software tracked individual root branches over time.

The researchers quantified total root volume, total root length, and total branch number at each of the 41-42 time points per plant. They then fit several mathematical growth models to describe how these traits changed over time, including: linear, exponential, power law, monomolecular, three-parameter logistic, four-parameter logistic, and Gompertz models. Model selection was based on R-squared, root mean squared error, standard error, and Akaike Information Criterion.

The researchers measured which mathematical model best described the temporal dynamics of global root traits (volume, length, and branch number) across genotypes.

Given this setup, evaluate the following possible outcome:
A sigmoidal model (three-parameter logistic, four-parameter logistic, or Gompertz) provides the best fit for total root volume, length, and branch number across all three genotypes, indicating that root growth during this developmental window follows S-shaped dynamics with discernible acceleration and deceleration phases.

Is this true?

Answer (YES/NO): YES